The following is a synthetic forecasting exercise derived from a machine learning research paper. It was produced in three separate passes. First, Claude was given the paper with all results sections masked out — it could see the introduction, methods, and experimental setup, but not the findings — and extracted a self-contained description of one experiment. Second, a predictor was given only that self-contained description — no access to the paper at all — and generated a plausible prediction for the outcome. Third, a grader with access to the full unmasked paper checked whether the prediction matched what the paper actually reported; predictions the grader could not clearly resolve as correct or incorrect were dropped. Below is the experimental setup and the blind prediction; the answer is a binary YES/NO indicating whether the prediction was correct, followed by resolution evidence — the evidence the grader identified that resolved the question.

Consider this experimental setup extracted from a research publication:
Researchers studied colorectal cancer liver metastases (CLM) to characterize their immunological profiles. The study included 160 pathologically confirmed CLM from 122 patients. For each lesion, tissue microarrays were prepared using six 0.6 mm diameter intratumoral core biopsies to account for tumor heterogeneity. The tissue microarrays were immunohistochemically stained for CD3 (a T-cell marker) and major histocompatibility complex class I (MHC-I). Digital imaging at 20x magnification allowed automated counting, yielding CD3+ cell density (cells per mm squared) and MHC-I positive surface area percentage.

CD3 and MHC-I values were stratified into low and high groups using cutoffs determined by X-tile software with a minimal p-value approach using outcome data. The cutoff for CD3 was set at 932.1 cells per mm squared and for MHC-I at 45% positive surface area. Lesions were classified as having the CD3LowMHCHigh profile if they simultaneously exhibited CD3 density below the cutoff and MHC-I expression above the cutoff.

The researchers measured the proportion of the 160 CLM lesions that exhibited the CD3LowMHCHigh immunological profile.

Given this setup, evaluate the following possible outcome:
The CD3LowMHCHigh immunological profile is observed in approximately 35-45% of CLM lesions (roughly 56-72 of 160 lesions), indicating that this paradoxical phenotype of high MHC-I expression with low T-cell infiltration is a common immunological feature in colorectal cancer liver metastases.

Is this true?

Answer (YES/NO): YES